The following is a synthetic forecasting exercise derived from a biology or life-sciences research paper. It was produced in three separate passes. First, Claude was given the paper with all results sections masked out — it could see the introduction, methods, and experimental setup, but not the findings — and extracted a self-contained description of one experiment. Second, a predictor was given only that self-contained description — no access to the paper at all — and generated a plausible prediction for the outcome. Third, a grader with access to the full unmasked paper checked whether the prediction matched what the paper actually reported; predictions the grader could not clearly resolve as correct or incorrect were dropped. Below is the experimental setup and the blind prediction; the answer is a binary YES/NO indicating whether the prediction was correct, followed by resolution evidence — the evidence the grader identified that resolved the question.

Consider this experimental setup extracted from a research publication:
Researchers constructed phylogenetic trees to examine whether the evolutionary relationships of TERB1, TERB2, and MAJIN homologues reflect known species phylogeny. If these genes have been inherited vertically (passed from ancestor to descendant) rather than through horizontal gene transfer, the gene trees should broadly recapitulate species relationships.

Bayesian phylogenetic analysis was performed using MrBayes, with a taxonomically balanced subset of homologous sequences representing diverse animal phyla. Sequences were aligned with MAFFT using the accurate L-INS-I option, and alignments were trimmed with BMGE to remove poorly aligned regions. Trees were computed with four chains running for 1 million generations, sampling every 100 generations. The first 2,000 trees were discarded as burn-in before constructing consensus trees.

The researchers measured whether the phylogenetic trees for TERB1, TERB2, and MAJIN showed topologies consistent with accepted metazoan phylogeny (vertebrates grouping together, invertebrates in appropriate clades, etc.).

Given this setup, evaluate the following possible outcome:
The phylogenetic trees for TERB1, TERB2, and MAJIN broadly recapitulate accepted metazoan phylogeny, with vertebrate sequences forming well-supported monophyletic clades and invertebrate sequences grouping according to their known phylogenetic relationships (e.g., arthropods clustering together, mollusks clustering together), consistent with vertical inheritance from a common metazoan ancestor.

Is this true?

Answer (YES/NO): YES